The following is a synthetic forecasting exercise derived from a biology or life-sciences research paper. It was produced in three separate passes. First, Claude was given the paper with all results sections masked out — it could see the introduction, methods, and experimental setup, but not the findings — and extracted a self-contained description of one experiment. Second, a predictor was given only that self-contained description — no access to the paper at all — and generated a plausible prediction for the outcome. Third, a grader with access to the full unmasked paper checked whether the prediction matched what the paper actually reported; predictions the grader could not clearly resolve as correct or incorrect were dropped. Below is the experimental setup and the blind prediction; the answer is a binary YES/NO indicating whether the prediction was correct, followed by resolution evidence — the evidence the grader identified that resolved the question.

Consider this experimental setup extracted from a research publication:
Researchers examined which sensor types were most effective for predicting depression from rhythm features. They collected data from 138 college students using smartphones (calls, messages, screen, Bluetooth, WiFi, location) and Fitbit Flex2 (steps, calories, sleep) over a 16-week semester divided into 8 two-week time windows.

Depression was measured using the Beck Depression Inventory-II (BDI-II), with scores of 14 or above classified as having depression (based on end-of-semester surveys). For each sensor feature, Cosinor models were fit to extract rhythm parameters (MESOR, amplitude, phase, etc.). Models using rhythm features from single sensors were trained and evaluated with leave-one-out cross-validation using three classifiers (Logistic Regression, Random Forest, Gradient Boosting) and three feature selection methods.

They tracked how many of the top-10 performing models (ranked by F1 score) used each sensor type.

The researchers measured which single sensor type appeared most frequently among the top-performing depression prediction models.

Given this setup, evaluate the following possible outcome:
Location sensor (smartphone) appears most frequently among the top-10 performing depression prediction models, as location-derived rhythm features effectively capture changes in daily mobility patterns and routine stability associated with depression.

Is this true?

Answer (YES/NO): YES